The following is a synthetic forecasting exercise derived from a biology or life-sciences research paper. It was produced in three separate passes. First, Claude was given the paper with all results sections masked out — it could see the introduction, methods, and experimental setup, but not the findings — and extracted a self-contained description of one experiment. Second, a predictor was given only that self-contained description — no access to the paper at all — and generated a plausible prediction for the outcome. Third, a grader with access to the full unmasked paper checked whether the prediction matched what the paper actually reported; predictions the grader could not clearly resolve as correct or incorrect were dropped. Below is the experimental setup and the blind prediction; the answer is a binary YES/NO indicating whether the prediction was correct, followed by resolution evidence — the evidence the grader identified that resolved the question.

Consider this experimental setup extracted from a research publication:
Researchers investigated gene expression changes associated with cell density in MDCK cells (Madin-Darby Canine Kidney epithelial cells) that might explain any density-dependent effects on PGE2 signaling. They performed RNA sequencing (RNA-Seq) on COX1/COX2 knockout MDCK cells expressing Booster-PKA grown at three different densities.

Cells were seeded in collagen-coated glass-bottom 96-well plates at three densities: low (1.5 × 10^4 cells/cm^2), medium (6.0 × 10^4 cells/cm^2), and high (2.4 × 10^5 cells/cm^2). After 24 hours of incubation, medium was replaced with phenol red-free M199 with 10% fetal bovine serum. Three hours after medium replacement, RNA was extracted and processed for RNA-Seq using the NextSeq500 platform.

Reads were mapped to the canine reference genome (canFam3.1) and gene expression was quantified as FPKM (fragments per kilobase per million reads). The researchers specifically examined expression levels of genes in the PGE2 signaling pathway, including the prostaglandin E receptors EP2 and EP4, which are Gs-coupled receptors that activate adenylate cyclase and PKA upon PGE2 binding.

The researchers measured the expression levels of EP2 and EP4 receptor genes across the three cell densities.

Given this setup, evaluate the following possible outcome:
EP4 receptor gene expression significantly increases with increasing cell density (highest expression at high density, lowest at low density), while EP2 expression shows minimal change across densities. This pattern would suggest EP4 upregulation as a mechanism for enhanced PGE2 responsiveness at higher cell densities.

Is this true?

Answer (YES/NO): NO